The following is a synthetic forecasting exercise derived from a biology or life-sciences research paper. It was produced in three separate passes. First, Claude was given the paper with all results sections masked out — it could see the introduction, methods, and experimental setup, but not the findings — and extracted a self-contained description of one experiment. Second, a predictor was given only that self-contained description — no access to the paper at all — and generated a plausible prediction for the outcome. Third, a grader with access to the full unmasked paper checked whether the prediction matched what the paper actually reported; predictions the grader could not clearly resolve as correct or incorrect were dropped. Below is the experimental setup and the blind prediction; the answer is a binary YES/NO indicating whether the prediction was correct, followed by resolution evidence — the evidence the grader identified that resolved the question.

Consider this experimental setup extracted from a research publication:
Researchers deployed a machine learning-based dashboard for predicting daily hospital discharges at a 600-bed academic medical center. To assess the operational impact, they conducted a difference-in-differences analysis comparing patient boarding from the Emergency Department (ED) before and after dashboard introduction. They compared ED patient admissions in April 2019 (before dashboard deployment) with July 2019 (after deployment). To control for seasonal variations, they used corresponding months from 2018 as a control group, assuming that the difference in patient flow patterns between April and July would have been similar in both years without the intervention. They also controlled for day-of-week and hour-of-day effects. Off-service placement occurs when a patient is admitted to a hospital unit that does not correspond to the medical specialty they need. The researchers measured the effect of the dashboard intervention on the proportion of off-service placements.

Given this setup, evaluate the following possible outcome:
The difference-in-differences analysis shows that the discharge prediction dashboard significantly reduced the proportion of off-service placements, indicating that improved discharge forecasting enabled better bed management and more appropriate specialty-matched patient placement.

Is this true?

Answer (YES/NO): YES